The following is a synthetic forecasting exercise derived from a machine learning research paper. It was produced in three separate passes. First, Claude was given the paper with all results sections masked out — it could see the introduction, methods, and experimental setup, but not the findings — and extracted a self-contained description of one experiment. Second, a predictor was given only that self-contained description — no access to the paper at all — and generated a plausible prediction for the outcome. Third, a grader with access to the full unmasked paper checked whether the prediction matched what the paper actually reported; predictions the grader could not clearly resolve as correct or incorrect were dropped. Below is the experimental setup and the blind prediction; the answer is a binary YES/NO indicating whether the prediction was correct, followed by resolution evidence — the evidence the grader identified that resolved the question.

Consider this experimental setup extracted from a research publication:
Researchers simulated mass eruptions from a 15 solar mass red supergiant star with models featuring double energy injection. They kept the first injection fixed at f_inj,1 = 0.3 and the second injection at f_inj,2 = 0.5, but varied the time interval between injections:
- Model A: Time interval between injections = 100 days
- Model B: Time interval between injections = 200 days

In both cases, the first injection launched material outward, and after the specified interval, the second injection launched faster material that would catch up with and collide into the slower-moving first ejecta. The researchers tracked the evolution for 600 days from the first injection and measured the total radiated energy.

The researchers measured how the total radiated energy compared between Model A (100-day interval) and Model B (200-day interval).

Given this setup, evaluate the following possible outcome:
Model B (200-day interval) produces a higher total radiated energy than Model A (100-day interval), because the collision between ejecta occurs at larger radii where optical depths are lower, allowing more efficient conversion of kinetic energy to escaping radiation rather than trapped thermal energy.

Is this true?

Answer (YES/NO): NO